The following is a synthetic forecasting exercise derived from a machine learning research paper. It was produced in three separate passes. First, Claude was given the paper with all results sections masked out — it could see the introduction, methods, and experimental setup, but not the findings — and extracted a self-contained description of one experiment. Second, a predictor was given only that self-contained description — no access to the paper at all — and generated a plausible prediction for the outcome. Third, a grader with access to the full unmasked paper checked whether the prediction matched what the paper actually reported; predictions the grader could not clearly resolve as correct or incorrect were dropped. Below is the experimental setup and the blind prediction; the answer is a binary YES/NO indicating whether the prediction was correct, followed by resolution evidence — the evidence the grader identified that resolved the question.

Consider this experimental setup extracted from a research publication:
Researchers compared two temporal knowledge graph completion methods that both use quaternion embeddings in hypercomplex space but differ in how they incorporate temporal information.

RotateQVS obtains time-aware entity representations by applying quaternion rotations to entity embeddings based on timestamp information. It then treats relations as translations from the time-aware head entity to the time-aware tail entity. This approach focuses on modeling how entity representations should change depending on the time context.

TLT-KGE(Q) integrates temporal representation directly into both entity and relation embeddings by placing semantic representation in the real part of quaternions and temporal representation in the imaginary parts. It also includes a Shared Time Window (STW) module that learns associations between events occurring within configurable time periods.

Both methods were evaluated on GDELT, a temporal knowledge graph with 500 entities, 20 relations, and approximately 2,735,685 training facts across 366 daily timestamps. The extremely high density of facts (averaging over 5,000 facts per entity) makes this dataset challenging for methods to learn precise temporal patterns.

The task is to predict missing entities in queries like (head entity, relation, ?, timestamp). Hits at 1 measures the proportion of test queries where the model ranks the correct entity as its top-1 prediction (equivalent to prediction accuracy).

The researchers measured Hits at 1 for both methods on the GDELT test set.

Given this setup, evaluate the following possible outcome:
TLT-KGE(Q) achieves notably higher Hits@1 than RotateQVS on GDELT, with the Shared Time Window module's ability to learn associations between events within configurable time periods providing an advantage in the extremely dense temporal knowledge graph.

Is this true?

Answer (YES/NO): YES